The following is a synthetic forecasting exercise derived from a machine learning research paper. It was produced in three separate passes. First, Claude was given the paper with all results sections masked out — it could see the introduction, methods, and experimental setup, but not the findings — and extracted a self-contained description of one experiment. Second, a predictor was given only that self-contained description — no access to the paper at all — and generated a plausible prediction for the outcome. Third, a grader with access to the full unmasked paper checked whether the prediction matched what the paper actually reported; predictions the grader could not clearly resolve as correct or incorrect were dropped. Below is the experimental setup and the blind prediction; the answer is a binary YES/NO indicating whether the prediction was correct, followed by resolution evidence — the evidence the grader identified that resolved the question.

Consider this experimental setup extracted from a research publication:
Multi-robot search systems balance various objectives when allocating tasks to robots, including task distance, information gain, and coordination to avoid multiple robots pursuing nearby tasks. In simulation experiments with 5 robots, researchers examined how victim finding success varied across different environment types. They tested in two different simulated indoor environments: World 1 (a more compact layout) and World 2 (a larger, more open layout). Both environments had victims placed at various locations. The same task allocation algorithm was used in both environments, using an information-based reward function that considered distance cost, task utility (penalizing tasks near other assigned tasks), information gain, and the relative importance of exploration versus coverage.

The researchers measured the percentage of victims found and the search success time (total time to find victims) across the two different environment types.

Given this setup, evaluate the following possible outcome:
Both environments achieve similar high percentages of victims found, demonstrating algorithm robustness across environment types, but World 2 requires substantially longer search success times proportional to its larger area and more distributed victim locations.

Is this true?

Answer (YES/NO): YES